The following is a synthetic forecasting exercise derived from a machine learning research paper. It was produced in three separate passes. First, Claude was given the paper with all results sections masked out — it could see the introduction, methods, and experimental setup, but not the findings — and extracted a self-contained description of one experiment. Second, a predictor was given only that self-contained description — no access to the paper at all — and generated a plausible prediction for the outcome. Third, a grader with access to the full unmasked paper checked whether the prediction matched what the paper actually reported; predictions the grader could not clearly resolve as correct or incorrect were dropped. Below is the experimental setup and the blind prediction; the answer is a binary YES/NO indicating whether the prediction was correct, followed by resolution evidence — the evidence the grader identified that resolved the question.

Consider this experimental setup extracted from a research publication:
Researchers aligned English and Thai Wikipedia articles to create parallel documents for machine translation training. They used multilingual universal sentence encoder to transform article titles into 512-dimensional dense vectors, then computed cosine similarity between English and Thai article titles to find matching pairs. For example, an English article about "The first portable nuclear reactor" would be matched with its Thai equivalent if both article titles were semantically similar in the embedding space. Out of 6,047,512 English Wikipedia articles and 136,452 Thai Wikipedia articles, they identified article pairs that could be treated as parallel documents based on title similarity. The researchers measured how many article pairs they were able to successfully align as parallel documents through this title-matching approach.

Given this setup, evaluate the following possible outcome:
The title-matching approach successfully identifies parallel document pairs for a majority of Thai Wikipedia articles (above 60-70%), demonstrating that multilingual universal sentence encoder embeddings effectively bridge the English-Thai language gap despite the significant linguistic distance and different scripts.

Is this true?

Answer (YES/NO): NO